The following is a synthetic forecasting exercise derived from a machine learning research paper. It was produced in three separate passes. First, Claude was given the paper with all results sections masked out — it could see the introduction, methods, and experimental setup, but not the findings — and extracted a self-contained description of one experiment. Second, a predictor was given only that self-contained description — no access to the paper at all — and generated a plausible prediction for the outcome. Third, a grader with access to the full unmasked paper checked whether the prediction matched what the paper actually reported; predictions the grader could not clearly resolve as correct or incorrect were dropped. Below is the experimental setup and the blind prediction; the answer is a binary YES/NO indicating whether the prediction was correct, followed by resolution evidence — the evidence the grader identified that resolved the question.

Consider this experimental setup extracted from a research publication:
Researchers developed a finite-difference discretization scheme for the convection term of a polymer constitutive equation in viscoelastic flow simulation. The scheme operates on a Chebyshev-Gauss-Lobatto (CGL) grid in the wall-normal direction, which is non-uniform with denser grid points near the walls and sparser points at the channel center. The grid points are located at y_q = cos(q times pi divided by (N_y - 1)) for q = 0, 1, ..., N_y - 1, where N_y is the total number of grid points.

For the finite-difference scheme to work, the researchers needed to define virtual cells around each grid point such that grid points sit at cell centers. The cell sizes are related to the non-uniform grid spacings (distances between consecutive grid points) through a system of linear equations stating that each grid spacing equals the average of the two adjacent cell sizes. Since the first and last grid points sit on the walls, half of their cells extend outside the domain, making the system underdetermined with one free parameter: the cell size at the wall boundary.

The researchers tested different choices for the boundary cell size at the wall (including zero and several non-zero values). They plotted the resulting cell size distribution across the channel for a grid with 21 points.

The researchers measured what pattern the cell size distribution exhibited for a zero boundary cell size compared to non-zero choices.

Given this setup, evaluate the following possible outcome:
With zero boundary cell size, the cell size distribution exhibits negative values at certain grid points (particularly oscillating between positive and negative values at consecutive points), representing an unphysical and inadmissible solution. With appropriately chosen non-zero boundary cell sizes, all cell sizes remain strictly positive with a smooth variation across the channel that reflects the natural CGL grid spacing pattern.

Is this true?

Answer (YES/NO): NO